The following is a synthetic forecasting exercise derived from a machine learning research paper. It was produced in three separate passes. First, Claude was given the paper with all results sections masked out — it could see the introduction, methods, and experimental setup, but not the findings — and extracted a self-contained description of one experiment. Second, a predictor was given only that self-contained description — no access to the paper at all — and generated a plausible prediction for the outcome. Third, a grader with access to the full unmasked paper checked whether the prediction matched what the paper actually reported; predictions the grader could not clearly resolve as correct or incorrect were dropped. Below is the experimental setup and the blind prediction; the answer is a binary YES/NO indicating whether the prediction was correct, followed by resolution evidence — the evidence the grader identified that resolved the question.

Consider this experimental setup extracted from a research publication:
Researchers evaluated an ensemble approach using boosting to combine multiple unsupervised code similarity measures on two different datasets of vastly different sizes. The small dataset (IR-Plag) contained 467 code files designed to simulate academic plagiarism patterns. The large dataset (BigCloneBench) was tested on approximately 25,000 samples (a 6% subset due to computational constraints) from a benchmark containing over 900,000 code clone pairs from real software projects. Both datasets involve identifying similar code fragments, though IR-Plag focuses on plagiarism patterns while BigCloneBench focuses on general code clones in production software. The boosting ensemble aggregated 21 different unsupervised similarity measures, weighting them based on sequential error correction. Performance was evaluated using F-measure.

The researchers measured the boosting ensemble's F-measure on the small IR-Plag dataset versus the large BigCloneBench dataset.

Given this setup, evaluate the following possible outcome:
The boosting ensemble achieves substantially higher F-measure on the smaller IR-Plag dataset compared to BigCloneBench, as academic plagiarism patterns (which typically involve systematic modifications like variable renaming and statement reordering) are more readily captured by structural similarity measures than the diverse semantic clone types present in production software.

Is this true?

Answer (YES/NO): YES